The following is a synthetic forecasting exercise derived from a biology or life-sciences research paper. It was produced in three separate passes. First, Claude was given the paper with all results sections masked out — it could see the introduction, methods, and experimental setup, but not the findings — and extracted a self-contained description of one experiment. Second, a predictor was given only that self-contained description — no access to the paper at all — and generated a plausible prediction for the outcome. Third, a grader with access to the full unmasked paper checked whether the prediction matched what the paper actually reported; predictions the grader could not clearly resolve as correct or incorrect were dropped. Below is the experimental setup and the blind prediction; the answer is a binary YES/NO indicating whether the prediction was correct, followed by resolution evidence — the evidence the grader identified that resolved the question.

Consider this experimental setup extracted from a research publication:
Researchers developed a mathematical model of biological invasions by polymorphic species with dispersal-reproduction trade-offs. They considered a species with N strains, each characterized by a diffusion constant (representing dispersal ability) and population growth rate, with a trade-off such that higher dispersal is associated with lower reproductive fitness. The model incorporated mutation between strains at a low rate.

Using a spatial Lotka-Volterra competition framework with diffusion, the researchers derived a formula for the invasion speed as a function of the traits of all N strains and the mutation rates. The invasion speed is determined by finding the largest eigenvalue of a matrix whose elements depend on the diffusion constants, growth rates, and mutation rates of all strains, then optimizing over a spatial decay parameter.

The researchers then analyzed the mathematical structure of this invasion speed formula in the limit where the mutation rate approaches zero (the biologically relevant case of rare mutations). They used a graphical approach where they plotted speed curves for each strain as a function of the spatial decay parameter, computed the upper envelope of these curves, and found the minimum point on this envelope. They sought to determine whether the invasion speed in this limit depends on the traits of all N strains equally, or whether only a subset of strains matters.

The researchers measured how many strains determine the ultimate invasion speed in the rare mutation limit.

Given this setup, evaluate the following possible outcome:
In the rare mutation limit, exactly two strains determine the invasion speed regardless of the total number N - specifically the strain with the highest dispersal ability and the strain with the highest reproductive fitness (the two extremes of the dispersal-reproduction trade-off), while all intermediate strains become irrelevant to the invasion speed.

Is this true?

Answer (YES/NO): NO